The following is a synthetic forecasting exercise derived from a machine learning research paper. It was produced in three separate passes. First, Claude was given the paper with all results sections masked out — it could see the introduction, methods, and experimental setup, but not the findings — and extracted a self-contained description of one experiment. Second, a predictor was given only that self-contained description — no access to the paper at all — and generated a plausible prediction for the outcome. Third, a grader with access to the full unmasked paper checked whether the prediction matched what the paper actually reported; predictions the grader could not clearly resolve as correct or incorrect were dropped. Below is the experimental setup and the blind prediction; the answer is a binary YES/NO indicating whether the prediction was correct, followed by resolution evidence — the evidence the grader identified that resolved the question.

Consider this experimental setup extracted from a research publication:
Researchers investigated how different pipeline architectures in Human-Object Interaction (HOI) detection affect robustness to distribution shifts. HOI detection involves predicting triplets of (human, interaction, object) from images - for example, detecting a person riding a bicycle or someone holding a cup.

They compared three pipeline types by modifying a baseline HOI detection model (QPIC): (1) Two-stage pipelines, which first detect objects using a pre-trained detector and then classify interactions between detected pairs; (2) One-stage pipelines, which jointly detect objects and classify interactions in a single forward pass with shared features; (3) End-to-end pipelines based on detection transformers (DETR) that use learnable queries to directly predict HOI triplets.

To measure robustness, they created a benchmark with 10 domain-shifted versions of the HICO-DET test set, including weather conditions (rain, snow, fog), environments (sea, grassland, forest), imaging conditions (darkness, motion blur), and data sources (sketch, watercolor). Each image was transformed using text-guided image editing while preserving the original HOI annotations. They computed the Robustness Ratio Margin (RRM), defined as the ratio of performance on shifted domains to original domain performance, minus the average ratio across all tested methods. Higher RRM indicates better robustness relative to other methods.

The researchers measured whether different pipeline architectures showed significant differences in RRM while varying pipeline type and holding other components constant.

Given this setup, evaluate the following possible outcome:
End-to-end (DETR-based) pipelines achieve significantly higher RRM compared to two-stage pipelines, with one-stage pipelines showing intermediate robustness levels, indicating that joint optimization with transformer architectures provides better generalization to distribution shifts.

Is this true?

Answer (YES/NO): NO